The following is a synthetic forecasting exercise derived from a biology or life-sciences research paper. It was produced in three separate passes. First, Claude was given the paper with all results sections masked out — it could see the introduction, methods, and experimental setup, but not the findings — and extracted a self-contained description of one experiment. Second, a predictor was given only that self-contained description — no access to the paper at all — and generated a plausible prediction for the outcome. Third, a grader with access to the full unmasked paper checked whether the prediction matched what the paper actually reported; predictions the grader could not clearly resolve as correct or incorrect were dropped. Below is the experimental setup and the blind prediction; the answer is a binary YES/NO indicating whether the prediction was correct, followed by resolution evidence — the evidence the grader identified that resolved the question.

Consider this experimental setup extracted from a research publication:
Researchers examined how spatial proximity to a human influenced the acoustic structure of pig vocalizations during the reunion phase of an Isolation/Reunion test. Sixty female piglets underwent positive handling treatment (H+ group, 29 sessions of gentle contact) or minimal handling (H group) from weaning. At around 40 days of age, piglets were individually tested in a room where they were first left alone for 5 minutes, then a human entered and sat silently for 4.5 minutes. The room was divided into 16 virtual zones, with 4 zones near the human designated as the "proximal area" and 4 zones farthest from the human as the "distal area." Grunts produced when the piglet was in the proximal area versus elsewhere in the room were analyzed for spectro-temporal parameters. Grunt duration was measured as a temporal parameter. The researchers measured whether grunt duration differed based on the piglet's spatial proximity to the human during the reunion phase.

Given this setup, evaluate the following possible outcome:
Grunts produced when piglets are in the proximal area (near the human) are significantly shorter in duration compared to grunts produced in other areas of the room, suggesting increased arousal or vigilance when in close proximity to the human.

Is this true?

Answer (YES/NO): NO